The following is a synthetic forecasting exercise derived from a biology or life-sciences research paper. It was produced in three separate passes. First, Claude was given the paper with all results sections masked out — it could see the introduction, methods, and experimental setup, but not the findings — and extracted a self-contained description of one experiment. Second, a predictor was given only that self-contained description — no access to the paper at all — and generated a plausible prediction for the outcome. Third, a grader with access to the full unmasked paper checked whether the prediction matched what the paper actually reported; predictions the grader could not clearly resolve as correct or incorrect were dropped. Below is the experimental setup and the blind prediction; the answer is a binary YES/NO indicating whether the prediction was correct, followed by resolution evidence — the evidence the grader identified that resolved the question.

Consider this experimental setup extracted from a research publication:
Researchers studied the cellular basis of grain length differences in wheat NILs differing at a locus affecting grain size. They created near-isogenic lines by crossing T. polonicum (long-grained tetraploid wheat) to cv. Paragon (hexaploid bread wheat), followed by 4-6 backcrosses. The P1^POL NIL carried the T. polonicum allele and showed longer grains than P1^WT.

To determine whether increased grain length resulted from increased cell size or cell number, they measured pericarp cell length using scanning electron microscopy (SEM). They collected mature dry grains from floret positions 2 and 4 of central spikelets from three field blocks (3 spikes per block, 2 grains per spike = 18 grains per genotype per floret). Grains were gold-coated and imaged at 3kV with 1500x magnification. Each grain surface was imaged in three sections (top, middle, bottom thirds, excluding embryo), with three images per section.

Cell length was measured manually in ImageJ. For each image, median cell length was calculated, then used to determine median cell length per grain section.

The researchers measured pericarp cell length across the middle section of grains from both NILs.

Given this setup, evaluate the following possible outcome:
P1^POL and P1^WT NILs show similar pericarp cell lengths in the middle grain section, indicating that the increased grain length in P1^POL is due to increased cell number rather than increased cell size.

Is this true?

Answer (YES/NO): NO